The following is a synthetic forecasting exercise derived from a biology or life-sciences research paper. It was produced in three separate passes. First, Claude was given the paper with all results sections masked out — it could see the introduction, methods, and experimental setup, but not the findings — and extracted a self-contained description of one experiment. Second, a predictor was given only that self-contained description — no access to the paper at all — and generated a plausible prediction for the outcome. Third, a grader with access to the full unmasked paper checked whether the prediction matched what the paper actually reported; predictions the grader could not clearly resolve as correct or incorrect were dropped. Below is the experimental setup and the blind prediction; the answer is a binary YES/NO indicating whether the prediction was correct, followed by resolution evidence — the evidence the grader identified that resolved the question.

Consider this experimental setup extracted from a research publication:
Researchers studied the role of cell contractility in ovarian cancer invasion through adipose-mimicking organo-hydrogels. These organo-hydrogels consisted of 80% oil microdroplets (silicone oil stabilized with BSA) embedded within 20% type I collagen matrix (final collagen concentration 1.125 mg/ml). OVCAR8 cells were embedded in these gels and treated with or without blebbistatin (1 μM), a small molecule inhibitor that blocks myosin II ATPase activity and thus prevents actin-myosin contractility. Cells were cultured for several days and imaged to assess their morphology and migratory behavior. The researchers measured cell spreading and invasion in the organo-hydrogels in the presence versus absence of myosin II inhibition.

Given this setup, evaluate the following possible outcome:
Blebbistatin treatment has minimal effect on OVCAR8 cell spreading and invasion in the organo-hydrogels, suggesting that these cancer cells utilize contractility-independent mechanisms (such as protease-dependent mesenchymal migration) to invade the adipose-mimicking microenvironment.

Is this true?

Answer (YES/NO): NO